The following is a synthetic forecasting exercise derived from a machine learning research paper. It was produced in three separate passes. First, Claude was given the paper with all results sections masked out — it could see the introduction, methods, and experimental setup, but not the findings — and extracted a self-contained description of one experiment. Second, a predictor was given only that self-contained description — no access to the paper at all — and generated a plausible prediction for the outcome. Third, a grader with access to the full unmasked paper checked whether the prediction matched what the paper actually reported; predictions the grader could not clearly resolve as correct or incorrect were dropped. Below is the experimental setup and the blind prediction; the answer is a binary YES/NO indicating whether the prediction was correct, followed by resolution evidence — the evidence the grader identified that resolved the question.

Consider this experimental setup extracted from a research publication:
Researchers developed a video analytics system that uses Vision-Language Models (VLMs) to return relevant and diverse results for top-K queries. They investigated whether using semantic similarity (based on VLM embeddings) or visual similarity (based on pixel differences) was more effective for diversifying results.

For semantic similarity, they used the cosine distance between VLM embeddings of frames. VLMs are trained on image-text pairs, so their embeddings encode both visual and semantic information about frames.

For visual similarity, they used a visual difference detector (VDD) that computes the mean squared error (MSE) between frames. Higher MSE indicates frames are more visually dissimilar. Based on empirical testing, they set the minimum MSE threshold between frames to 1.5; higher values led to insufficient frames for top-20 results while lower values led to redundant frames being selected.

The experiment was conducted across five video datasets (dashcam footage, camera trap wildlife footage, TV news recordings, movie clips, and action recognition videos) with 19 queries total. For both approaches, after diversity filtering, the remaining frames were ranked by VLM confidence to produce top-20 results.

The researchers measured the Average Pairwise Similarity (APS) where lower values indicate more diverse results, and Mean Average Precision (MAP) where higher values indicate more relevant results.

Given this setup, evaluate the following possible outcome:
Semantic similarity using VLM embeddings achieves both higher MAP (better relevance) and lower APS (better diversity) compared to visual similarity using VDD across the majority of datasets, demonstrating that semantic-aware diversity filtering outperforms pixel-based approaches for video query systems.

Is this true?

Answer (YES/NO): NO